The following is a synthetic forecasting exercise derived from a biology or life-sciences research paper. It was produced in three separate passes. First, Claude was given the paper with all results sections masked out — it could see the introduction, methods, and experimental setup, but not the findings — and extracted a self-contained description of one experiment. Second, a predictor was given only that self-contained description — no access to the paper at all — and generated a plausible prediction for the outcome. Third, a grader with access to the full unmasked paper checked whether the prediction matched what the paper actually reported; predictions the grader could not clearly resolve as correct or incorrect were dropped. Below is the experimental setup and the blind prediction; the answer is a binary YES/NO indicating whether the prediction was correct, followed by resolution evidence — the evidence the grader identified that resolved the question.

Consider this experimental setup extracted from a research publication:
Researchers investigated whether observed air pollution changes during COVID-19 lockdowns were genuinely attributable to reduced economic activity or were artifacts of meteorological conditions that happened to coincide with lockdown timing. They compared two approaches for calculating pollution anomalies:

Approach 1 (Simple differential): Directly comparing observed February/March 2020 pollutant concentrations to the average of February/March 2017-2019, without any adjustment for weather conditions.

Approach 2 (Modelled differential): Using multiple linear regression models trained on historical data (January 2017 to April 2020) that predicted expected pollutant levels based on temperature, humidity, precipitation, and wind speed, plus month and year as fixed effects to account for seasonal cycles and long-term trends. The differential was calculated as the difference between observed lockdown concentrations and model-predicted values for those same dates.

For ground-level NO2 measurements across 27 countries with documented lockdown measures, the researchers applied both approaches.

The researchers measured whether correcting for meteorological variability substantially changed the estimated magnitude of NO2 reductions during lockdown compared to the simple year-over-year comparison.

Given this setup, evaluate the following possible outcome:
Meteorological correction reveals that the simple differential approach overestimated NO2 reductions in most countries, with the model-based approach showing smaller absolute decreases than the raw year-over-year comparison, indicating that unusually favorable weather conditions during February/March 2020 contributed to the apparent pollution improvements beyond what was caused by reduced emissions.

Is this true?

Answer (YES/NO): NO